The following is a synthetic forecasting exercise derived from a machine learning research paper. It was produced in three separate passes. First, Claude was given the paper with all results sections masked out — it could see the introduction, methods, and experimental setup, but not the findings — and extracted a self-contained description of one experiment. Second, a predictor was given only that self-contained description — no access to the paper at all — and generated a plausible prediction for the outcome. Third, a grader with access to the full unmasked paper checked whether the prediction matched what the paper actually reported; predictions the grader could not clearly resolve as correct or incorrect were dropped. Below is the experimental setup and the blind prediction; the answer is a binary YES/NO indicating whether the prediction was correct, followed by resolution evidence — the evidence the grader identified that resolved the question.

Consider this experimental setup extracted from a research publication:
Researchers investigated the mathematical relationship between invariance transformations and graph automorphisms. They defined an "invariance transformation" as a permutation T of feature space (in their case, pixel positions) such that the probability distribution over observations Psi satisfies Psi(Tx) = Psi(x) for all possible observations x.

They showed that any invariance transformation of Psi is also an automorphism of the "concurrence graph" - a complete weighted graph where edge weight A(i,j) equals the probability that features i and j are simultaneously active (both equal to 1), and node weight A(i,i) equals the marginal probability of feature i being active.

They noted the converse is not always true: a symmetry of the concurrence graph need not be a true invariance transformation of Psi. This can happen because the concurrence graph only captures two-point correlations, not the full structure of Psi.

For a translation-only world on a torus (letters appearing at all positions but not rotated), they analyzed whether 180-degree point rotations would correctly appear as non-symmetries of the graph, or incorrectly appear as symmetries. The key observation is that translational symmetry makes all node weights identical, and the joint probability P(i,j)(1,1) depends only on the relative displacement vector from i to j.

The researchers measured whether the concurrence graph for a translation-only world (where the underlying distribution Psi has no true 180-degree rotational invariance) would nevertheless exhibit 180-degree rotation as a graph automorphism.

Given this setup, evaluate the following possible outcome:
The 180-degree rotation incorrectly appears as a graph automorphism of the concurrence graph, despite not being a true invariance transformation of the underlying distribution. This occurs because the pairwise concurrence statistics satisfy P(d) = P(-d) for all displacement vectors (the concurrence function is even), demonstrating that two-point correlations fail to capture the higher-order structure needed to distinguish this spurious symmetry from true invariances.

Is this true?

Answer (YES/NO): YES